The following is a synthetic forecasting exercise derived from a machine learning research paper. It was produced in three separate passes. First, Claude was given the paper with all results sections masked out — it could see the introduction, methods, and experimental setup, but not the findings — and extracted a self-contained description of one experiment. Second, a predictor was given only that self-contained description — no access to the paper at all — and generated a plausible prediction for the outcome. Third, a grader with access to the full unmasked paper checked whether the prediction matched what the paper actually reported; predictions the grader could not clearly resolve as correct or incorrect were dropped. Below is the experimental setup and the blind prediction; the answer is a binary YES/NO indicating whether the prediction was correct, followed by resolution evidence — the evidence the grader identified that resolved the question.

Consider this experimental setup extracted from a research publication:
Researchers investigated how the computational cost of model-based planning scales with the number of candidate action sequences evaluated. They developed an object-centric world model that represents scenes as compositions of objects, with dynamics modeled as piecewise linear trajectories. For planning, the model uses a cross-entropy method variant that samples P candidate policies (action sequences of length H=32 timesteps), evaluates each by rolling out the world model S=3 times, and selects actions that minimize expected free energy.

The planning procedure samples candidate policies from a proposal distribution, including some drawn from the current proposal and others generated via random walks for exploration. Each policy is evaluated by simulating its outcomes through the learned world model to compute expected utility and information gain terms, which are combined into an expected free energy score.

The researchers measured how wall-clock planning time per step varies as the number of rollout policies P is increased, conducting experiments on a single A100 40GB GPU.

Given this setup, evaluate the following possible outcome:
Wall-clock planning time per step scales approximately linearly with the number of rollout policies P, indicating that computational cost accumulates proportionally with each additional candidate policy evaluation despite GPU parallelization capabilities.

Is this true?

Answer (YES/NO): YES